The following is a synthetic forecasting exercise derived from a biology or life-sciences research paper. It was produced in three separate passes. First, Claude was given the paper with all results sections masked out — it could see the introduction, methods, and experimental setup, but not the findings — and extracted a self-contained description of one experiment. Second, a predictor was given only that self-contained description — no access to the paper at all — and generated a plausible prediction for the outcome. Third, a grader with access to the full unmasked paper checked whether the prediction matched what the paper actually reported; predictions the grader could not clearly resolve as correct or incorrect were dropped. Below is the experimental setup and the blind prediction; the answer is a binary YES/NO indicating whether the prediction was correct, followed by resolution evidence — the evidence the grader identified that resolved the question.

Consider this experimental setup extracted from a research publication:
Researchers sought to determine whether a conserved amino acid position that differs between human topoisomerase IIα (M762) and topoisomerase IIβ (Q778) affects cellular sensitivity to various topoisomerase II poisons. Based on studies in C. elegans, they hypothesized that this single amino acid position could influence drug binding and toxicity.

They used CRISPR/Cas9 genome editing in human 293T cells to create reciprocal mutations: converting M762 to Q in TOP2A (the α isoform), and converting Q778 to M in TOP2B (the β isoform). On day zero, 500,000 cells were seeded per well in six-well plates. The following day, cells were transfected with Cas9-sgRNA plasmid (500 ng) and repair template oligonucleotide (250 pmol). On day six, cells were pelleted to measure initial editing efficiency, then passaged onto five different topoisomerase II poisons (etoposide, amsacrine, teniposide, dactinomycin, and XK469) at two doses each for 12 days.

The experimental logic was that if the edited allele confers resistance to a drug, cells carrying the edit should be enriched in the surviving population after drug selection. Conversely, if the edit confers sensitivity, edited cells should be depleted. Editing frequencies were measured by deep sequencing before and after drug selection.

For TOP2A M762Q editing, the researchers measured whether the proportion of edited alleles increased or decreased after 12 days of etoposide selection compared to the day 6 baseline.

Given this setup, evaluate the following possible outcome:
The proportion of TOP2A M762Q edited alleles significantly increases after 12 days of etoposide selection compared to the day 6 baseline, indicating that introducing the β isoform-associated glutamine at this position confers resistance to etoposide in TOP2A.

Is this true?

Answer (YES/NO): YES